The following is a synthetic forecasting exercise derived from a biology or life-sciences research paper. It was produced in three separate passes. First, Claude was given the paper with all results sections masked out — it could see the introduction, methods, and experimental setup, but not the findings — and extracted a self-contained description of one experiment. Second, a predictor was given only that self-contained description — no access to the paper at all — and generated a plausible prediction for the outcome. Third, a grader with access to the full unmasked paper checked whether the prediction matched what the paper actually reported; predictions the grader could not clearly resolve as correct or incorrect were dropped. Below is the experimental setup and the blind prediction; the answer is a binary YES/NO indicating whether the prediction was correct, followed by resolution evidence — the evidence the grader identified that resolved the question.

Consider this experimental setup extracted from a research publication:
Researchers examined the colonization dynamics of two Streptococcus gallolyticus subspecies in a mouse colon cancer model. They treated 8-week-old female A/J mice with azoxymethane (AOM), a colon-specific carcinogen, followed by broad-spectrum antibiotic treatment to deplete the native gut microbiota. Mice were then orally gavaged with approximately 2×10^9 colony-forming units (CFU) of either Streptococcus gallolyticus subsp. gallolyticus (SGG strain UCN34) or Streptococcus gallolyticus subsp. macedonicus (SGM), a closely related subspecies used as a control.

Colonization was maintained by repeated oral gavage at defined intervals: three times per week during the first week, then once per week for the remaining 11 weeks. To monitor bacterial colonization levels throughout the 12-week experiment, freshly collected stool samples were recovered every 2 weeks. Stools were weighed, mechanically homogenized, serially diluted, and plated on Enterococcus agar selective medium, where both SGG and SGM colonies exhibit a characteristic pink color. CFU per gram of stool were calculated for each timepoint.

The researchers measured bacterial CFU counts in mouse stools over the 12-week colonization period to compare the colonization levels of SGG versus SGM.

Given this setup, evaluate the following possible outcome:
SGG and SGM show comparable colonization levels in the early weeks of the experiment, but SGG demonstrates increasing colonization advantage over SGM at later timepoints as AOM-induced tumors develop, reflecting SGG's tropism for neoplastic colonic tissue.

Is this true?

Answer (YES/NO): NO